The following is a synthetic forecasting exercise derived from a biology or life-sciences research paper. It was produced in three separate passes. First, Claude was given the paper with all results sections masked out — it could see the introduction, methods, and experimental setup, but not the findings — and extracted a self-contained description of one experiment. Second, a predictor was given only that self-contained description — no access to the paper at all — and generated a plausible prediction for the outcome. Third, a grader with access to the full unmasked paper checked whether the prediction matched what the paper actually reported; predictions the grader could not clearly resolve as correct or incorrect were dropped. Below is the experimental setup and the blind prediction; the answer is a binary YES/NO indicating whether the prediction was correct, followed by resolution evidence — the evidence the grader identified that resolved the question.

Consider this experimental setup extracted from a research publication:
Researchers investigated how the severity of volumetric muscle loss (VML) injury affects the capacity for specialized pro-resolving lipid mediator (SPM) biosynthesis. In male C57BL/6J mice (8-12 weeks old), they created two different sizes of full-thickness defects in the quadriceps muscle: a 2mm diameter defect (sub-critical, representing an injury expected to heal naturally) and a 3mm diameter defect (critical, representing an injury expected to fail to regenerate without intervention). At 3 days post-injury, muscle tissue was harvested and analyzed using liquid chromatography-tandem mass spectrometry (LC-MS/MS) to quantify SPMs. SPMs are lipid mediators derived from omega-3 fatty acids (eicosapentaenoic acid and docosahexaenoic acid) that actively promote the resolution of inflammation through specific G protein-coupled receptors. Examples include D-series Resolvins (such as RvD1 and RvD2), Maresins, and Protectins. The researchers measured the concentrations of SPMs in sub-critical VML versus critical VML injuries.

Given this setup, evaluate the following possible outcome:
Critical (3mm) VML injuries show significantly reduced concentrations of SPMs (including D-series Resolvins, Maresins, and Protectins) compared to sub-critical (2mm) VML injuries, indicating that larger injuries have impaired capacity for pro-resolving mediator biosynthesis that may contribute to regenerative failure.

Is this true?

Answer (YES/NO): YES